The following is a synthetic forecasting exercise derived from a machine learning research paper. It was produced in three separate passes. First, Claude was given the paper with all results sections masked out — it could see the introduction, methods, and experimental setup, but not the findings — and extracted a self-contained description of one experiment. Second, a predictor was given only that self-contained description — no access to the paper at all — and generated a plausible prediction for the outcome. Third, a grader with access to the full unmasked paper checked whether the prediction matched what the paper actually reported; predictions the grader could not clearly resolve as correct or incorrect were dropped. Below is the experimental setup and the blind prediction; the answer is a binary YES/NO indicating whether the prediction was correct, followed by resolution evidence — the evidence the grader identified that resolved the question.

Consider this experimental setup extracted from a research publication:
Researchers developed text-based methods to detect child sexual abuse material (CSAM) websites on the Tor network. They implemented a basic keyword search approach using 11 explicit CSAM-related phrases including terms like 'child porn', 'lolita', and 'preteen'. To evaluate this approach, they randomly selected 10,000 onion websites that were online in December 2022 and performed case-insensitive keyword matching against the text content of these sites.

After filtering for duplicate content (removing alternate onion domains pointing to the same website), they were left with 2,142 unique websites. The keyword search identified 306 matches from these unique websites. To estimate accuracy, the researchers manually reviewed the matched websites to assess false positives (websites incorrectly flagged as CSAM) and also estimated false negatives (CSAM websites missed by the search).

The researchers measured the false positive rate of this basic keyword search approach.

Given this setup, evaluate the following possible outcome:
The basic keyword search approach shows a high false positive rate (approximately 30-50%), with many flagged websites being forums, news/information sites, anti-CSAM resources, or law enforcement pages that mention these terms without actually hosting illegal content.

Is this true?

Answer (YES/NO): NO